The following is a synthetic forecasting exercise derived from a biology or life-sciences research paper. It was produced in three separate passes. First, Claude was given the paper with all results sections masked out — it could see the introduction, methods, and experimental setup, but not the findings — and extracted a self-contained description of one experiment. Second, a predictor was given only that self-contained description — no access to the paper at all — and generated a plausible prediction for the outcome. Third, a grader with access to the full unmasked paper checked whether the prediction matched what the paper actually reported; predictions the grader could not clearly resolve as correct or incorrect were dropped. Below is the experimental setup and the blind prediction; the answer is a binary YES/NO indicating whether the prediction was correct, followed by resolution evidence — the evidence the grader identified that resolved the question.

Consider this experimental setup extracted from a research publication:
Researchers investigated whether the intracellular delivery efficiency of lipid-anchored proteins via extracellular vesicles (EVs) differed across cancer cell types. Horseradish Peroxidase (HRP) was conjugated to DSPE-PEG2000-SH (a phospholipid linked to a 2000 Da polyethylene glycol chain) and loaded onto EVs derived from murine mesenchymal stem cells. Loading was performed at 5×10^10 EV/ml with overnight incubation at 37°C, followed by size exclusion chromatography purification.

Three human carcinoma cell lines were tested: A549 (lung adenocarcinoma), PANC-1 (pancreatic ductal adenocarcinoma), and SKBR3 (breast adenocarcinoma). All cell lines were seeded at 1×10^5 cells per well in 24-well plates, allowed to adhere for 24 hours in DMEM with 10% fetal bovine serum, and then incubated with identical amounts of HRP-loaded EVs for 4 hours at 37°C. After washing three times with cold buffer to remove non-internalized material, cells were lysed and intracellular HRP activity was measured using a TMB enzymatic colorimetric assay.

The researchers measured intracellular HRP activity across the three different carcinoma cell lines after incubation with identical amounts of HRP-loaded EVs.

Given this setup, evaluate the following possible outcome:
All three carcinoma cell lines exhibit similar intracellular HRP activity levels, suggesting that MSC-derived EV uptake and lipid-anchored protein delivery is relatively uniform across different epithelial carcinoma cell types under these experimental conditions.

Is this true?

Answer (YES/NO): NO